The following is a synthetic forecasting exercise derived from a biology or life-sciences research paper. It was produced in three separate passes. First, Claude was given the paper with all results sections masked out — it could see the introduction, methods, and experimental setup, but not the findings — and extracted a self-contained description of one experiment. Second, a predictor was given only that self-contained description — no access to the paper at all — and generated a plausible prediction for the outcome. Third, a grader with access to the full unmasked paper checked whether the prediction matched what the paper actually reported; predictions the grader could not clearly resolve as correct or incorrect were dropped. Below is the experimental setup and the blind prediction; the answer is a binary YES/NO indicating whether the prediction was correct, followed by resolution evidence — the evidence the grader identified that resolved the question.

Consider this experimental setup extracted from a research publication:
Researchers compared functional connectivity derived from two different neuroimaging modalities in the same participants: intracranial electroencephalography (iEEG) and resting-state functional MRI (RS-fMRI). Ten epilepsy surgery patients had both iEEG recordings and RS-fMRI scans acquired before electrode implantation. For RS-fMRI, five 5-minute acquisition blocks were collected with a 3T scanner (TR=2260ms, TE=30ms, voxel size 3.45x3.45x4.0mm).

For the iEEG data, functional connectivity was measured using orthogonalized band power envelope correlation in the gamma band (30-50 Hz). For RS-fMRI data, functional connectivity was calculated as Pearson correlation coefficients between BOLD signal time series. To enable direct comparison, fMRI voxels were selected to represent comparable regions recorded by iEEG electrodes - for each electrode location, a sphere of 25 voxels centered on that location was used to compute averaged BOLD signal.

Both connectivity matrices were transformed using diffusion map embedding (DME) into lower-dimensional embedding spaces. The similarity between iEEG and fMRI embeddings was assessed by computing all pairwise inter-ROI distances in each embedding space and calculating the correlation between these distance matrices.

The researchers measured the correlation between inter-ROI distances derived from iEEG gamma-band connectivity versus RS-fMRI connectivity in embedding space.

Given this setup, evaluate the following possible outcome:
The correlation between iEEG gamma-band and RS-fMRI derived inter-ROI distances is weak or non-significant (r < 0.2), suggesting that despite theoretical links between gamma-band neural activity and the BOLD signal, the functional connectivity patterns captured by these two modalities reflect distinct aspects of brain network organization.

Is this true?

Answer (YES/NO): NO